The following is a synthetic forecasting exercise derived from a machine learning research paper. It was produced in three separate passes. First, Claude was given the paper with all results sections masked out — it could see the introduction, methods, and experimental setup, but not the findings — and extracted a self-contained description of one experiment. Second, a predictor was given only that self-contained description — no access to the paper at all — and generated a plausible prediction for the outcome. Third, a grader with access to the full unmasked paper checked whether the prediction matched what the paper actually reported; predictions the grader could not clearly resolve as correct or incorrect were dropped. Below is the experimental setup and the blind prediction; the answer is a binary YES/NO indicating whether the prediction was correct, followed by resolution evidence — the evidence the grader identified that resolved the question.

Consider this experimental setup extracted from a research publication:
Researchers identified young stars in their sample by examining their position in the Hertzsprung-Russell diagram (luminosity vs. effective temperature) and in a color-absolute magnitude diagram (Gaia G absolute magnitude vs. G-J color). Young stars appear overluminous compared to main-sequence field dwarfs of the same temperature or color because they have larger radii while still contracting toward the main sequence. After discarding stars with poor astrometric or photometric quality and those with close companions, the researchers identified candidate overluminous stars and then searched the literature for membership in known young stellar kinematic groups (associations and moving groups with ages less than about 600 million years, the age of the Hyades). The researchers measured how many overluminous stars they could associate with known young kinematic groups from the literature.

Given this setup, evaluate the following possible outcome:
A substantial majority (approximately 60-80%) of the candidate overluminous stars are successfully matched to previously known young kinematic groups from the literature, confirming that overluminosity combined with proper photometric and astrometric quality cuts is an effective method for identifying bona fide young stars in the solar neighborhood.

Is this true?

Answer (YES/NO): YES